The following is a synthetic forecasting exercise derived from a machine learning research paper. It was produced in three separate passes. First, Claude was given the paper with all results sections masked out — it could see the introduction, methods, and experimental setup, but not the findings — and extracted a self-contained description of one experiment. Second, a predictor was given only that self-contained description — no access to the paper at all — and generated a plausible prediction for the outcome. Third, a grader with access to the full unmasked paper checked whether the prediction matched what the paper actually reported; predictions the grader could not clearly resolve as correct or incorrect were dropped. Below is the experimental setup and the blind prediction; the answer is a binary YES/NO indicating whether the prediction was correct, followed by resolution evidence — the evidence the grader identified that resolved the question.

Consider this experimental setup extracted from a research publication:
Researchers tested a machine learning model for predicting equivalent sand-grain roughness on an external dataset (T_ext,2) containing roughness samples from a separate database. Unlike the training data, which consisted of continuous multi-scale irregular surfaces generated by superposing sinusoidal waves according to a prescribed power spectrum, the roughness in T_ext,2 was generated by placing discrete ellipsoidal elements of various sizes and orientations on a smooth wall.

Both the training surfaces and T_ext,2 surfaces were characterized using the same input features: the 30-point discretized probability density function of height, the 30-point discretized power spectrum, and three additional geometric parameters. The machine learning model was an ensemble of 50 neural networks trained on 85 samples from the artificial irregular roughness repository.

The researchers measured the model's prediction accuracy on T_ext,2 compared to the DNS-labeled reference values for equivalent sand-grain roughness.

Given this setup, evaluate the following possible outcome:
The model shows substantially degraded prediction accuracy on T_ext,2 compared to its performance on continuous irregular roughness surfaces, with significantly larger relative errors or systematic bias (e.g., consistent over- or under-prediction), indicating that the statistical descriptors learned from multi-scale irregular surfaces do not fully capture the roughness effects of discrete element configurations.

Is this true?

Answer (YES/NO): NO